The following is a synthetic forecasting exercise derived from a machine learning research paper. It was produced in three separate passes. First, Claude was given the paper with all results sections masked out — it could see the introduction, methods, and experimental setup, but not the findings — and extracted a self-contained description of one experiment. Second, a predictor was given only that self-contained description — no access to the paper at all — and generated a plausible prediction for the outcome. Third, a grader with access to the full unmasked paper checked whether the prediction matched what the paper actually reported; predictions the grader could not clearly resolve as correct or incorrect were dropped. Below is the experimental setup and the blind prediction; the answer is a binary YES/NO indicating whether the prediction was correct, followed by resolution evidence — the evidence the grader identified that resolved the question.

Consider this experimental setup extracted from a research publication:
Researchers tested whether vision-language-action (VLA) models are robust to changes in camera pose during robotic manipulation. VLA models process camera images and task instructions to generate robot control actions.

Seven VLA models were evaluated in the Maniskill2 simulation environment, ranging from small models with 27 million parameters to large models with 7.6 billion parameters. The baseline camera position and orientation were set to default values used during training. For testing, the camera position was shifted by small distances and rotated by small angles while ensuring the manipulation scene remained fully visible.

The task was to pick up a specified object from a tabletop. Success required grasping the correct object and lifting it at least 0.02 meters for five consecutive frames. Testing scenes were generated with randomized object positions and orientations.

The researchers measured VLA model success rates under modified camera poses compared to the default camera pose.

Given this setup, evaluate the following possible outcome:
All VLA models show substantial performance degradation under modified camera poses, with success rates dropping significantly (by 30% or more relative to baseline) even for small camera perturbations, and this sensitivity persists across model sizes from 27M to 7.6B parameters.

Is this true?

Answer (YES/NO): YES